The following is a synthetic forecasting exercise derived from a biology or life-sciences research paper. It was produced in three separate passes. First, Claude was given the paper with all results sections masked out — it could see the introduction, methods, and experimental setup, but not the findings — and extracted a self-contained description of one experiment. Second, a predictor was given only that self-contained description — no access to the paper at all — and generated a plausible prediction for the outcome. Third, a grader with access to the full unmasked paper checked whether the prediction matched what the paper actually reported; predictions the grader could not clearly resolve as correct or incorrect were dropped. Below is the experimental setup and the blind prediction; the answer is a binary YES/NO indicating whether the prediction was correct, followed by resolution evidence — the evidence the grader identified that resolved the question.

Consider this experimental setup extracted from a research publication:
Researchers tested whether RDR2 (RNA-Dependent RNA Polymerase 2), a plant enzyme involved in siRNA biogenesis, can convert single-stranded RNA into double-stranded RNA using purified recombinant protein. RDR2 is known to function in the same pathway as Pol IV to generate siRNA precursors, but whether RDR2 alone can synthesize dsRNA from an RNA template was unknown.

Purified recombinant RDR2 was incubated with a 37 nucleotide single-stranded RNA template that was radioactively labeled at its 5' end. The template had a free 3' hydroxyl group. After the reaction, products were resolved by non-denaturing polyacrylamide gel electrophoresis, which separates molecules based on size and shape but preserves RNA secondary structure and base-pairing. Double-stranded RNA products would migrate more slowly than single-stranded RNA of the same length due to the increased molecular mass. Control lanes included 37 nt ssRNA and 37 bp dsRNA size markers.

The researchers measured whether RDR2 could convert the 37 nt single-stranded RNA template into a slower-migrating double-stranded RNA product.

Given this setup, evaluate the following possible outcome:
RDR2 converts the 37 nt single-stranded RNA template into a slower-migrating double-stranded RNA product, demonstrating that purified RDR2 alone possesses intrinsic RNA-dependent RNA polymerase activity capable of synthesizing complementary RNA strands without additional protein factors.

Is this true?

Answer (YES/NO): YES